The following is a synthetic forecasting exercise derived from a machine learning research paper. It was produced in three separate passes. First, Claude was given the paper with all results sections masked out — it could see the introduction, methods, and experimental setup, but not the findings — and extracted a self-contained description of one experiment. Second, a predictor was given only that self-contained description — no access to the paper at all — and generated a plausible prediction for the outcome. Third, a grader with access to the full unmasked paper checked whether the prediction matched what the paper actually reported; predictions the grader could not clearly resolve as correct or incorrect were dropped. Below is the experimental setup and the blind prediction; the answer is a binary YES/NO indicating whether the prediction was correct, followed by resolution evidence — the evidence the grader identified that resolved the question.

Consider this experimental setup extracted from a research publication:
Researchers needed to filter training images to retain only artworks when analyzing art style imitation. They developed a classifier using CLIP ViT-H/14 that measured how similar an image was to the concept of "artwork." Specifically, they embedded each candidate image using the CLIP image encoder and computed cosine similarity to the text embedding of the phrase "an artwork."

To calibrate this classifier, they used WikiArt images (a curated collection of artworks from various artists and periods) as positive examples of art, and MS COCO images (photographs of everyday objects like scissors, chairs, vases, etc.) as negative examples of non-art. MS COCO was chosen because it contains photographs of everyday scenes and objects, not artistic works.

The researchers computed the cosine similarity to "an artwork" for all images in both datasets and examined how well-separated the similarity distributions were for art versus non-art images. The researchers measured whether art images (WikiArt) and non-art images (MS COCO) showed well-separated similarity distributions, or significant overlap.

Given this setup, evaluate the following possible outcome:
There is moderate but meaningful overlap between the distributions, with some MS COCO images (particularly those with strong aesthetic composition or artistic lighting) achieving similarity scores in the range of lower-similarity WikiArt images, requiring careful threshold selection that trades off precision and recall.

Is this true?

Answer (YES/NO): NO